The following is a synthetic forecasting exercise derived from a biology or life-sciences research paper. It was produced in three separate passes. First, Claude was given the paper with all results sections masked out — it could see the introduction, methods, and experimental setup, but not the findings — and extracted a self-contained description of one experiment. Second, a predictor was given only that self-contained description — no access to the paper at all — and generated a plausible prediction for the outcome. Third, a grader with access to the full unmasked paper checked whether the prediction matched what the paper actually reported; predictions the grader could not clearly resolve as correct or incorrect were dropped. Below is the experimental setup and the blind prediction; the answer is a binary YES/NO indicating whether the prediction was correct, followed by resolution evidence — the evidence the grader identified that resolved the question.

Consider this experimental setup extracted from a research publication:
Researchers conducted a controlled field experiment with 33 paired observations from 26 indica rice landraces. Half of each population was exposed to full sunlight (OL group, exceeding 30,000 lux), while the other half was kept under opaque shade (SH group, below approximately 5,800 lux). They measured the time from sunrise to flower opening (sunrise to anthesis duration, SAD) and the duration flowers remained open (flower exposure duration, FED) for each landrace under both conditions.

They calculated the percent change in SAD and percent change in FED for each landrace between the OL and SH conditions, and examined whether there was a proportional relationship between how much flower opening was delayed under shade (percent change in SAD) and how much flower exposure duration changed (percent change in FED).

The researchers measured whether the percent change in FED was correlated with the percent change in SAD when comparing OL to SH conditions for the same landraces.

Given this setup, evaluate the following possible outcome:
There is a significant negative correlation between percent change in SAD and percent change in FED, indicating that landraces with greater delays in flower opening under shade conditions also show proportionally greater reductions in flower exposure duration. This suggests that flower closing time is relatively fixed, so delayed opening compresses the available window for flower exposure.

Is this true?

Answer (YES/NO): NO